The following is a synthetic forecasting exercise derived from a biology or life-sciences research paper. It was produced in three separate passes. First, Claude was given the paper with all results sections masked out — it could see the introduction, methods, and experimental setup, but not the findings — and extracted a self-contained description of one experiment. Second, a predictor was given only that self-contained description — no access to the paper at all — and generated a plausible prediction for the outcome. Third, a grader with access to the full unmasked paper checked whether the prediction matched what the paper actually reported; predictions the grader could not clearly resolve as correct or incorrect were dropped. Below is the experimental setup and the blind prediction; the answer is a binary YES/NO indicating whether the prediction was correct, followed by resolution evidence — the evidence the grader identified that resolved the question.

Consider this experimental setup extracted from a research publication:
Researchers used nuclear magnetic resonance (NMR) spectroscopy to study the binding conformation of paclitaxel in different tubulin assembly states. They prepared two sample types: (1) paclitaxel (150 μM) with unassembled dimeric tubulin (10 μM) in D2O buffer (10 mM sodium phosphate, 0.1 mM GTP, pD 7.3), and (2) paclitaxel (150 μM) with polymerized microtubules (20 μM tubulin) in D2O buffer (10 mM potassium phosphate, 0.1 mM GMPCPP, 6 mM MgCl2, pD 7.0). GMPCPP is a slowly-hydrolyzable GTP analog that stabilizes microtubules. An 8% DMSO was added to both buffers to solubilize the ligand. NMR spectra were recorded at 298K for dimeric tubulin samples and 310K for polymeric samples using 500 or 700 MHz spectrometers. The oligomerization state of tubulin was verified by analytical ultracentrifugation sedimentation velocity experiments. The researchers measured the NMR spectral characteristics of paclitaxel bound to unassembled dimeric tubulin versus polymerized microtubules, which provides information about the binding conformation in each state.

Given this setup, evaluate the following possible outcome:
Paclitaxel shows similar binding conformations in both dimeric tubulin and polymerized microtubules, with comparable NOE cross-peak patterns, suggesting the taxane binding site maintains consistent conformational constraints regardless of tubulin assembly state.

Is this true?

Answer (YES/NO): YES